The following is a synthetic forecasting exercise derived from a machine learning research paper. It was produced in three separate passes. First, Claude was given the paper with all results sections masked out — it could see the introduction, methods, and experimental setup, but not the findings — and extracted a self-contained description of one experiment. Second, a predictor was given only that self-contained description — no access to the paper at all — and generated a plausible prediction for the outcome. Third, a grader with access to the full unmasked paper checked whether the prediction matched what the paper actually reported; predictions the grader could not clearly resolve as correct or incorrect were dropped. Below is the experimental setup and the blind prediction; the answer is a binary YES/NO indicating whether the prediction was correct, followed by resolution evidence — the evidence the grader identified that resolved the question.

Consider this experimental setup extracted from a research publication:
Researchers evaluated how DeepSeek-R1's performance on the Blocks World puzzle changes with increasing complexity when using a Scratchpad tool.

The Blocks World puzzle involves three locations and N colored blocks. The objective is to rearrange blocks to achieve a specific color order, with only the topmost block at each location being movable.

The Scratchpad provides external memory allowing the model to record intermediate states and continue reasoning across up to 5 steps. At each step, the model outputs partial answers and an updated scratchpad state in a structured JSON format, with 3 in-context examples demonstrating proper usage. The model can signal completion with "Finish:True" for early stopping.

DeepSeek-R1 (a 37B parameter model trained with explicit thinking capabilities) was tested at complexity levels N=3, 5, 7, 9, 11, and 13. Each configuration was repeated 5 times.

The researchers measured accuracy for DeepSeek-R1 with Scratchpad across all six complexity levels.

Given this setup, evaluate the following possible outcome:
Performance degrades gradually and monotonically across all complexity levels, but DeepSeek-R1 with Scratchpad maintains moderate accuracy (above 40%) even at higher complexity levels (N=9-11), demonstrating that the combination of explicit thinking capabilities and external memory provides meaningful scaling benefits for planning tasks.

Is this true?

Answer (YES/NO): NO